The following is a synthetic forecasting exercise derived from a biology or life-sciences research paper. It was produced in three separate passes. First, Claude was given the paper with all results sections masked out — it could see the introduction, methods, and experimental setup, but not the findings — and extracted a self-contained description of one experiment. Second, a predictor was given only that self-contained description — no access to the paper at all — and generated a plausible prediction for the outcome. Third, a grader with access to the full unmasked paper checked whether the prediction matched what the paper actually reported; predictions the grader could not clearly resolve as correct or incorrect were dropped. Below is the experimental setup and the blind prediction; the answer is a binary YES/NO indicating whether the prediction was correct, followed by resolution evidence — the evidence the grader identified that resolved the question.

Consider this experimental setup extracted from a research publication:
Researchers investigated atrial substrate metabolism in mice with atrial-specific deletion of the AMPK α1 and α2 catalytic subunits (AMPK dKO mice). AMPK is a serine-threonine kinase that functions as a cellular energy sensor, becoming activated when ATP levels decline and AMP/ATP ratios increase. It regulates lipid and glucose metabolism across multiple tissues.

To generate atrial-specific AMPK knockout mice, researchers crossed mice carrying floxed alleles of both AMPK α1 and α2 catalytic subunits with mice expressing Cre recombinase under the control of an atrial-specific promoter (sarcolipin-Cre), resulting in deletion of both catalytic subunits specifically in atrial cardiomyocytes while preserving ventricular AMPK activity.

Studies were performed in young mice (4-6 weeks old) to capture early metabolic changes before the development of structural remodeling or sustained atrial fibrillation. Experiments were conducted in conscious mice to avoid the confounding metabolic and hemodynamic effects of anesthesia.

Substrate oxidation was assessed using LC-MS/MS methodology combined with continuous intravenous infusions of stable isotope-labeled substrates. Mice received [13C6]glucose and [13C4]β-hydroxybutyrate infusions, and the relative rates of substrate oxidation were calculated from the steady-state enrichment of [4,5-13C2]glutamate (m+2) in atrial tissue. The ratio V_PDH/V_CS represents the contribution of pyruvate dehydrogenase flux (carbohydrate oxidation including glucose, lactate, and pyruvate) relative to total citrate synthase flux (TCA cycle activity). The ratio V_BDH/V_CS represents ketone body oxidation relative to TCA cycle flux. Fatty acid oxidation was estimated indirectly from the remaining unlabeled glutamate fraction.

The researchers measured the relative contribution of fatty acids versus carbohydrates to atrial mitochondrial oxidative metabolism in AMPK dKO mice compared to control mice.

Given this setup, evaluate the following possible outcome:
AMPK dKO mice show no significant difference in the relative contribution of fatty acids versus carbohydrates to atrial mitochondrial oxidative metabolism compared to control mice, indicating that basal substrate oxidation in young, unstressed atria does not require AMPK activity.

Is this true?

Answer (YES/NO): NO